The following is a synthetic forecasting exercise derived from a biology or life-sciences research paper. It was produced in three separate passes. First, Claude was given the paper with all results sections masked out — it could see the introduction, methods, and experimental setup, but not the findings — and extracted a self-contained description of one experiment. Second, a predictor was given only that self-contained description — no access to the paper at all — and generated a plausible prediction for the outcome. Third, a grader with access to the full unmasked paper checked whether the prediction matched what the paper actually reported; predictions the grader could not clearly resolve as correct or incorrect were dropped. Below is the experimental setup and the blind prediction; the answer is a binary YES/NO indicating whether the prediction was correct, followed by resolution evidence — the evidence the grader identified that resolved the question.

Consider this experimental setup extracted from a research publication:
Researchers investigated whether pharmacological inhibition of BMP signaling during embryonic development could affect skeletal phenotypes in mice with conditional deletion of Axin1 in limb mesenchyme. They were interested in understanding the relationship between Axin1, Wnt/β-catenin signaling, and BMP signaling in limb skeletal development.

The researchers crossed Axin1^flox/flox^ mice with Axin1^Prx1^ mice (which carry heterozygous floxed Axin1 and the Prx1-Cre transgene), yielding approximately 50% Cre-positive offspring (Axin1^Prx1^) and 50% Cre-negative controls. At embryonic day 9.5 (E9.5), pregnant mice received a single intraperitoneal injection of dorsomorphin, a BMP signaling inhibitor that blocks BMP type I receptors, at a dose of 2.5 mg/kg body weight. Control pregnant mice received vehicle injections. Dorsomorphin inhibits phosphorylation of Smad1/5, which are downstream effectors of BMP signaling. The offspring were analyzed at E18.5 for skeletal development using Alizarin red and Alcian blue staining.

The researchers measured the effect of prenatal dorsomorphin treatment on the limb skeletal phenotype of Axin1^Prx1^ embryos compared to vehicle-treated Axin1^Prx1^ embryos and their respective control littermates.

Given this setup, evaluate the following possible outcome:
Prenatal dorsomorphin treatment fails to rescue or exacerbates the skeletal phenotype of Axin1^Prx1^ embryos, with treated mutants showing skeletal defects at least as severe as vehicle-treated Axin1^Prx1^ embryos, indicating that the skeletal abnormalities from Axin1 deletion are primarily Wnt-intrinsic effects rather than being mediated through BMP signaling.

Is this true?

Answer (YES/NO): NO